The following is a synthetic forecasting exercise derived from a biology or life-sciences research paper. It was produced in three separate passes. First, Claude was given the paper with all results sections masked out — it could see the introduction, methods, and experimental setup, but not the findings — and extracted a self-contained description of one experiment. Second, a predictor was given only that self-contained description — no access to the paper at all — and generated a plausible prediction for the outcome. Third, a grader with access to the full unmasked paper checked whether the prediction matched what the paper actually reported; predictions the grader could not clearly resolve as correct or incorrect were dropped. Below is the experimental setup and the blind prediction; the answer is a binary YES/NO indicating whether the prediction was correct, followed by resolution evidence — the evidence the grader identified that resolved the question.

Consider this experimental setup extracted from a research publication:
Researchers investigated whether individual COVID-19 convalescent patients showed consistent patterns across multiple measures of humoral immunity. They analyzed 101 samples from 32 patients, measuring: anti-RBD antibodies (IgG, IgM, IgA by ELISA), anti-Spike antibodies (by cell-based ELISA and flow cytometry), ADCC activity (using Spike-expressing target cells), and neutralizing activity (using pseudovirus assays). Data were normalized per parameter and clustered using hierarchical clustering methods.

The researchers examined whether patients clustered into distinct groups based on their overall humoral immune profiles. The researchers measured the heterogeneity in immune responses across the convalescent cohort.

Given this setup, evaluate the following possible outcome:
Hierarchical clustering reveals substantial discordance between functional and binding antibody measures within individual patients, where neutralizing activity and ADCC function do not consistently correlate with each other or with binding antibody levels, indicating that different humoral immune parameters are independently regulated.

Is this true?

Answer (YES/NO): NO